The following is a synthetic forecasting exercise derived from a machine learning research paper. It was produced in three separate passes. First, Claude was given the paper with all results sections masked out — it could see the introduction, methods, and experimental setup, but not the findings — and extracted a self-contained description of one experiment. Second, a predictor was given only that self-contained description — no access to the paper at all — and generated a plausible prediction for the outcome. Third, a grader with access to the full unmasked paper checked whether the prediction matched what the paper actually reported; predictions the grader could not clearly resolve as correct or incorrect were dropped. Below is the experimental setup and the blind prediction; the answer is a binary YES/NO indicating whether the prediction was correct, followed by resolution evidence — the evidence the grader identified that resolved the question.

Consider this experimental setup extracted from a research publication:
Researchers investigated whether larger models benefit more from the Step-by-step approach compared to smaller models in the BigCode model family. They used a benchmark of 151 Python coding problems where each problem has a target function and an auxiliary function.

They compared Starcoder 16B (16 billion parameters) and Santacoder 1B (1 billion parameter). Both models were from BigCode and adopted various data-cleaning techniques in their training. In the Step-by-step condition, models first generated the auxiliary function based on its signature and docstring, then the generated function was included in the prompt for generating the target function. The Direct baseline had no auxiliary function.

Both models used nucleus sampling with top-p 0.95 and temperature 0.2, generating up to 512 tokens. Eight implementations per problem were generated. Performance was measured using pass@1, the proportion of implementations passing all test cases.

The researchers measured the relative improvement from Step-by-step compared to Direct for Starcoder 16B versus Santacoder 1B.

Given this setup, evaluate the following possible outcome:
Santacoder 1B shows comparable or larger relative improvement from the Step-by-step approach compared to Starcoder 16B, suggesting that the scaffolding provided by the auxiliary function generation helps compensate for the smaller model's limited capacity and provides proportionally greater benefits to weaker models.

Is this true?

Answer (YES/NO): NO